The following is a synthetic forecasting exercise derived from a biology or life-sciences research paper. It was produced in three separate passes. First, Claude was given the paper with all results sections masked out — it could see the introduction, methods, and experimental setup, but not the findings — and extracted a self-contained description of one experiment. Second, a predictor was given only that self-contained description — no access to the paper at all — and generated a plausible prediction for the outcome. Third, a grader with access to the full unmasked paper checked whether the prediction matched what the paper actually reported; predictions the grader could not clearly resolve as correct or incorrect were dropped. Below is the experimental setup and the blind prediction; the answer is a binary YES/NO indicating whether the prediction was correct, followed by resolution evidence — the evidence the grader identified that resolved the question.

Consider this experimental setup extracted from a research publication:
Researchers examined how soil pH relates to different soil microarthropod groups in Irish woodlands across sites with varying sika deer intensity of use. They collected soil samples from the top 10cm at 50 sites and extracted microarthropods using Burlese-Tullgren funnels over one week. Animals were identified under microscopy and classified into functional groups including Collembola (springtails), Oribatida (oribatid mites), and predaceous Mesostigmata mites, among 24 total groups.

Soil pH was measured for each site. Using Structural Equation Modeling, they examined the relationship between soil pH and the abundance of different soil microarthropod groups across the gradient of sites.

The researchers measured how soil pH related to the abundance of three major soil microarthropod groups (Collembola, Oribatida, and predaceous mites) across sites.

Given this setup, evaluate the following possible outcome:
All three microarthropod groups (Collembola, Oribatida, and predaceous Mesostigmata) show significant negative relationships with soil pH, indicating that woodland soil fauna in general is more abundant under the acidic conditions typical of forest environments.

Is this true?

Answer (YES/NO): NO